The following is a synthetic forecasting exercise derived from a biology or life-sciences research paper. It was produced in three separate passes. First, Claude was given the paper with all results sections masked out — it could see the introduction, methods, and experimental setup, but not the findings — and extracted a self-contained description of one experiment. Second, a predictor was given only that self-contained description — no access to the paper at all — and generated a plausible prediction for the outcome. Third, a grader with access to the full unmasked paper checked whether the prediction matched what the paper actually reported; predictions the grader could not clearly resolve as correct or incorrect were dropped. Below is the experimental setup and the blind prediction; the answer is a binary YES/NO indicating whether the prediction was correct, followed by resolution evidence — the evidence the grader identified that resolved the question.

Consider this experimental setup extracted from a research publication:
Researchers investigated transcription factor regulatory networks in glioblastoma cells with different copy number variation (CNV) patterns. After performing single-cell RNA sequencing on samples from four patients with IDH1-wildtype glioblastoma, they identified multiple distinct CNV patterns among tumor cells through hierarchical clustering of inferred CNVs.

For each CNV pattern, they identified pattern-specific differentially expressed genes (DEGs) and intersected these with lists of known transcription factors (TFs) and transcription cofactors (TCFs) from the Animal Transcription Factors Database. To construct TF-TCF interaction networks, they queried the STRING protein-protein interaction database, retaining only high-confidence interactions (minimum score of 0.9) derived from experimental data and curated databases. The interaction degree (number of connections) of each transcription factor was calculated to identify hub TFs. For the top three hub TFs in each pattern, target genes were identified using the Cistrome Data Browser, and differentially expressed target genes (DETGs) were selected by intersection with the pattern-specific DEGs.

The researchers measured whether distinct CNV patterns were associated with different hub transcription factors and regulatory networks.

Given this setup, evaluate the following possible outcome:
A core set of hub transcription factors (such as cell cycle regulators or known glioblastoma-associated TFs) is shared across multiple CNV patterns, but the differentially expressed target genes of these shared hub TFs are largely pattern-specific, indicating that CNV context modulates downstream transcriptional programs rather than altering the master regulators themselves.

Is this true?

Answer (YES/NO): YES